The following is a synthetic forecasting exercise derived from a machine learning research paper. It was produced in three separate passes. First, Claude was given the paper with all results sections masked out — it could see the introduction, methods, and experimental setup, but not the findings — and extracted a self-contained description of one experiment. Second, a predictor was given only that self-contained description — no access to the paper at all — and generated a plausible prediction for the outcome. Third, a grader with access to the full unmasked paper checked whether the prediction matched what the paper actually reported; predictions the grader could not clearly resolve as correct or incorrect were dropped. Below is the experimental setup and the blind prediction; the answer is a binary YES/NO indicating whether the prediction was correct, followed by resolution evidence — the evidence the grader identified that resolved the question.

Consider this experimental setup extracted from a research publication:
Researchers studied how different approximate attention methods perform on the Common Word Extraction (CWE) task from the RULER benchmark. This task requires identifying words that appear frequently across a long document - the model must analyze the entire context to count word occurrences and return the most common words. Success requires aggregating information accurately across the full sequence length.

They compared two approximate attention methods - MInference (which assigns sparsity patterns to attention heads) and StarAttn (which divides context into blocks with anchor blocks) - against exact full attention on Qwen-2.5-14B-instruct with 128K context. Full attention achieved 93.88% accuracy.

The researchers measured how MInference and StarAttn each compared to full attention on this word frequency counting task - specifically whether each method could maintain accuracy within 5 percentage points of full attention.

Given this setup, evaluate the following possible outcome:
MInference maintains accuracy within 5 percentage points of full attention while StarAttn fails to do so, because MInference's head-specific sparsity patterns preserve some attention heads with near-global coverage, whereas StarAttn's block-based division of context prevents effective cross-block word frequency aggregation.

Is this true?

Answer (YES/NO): NO